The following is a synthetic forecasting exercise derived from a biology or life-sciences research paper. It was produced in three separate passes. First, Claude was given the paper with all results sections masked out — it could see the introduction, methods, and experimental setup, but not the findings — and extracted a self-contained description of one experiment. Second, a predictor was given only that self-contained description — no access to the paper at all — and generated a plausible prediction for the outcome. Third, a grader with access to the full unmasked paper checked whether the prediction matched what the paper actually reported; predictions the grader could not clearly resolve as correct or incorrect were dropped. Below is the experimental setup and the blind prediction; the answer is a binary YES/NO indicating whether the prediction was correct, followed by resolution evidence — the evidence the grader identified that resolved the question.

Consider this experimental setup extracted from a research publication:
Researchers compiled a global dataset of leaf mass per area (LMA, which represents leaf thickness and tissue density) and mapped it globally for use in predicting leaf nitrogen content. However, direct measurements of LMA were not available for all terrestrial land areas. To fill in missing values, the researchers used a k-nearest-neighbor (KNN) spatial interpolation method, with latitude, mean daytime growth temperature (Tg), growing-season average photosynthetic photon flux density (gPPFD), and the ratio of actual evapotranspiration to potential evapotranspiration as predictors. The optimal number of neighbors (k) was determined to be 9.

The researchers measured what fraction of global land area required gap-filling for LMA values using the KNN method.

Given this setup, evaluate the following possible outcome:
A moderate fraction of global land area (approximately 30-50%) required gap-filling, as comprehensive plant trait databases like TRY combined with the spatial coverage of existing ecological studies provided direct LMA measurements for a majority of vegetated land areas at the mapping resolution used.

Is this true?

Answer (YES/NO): NO